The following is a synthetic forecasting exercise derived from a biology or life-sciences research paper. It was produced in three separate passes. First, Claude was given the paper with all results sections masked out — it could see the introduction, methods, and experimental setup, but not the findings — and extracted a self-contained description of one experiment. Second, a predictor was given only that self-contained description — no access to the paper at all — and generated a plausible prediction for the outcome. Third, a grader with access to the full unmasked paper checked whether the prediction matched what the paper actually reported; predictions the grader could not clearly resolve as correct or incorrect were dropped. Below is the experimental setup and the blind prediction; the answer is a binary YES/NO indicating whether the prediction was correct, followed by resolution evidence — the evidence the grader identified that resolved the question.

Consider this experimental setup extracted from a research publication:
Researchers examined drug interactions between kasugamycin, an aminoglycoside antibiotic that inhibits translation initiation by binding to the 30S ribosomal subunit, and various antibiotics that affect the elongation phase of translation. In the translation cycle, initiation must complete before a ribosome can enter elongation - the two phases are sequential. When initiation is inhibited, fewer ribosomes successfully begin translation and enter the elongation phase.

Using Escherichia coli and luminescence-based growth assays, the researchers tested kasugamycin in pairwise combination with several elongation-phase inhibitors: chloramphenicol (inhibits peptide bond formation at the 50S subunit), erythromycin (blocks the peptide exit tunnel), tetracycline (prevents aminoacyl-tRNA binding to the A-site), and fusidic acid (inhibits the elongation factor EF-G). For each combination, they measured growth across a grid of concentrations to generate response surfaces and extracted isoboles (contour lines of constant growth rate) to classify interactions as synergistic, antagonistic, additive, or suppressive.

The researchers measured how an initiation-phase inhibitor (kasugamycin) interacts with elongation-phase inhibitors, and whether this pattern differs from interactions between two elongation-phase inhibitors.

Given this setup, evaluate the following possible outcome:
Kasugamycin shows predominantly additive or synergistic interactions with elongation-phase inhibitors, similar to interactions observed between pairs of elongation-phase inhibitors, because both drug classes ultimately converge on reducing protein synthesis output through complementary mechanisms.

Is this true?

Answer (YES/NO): NO